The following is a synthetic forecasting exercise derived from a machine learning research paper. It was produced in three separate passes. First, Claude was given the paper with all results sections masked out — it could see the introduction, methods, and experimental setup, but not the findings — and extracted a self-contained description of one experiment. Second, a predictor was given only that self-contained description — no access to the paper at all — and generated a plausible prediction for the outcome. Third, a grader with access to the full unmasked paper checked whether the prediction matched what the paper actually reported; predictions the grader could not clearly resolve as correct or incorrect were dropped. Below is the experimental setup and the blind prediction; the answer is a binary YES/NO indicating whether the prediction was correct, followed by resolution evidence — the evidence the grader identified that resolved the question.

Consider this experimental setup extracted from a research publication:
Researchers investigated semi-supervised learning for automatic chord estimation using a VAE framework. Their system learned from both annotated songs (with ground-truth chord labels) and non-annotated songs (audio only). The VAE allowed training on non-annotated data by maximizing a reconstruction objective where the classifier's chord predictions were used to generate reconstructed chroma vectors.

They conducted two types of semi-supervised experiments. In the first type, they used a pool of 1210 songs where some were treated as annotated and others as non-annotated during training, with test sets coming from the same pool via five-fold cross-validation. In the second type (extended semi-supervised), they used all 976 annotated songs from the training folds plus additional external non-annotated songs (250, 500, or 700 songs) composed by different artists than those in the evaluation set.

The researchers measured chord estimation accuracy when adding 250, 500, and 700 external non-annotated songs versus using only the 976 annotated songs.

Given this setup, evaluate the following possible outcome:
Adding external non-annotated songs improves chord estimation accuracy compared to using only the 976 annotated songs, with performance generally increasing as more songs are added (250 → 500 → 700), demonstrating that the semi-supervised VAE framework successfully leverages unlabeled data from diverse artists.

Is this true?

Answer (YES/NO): NO